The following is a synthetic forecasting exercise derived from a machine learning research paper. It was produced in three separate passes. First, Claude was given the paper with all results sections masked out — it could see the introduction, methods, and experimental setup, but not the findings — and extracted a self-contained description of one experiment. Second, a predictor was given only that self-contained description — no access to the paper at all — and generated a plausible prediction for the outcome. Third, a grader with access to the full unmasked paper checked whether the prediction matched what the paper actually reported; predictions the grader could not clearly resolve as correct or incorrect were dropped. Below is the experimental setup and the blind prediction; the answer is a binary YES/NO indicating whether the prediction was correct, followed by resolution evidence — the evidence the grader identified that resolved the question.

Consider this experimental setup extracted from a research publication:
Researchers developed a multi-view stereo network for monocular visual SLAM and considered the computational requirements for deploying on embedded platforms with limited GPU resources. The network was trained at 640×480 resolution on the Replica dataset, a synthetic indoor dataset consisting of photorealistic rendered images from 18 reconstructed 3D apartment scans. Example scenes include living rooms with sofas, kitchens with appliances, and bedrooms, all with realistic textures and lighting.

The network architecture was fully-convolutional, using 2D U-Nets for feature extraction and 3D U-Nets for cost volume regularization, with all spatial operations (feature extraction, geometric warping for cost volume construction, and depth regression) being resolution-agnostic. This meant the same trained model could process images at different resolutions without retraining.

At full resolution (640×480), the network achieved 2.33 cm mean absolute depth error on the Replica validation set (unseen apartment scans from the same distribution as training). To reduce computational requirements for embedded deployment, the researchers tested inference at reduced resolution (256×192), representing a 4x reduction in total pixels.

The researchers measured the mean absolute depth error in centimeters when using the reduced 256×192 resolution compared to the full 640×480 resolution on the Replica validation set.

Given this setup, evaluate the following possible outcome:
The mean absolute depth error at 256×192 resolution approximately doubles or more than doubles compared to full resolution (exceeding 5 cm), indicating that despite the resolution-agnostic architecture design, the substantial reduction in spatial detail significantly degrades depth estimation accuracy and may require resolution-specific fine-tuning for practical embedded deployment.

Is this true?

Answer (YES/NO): YES